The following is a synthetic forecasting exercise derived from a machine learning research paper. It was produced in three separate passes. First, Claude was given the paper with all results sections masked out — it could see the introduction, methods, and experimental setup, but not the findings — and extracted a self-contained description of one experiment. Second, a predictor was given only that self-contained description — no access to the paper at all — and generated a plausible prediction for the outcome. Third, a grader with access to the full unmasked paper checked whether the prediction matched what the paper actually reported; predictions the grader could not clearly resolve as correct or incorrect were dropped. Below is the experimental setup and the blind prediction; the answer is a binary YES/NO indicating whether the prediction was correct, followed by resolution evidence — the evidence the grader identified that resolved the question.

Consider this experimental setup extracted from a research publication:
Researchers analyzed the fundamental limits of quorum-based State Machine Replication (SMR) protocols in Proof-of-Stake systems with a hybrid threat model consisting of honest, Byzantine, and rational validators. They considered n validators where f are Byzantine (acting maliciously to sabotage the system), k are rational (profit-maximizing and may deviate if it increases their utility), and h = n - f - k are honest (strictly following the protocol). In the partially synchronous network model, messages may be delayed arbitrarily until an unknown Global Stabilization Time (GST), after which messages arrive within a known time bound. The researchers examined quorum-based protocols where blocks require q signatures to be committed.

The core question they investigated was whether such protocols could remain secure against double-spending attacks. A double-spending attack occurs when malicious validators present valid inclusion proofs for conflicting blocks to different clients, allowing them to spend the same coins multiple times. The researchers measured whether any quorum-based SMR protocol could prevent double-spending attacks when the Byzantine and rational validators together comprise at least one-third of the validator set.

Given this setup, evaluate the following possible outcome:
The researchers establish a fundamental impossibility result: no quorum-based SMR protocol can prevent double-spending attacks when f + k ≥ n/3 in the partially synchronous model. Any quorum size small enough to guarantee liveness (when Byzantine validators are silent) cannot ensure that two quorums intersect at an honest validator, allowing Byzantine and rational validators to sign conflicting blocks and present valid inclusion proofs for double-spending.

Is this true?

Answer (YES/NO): YES